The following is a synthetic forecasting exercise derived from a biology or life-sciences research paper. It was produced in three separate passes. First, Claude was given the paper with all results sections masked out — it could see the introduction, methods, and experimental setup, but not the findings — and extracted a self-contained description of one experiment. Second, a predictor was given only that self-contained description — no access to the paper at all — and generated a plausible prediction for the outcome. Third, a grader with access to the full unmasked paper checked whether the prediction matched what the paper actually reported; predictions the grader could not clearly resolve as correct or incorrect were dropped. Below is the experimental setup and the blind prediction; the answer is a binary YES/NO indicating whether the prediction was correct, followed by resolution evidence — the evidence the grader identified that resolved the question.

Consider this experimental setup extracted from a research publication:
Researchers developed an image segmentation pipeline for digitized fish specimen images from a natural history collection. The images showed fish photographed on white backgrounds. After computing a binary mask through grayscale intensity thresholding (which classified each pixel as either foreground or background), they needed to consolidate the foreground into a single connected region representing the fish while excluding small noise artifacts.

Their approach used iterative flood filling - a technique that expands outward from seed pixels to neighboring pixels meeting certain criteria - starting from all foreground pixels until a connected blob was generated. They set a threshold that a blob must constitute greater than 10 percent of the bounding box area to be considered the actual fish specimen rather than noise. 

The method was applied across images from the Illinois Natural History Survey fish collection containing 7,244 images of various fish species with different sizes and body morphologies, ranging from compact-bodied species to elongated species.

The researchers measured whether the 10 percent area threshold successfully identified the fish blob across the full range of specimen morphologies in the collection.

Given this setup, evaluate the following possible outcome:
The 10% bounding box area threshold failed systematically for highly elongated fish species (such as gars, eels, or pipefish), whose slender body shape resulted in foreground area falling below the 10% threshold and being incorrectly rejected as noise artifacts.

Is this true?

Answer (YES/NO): NO